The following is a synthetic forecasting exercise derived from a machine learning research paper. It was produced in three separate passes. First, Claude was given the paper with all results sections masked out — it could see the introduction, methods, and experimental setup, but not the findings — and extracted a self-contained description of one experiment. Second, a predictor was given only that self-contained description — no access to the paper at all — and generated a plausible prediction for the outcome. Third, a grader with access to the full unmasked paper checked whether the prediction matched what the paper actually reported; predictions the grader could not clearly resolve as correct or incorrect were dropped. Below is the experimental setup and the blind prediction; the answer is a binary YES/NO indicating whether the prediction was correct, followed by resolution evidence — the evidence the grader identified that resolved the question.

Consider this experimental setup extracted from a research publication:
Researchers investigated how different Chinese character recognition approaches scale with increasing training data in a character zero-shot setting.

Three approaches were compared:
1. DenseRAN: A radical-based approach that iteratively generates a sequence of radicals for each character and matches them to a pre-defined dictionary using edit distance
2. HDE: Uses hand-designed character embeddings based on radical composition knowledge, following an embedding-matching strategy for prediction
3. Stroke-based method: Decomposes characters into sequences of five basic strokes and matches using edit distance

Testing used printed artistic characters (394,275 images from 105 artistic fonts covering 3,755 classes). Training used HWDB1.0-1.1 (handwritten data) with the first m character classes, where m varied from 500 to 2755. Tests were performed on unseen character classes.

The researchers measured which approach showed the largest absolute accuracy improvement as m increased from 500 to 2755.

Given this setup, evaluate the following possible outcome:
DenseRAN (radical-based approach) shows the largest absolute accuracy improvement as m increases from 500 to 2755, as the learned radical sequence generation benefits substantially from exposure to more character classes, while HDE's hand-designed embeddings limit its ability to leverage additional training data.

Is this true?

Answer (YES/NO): NO